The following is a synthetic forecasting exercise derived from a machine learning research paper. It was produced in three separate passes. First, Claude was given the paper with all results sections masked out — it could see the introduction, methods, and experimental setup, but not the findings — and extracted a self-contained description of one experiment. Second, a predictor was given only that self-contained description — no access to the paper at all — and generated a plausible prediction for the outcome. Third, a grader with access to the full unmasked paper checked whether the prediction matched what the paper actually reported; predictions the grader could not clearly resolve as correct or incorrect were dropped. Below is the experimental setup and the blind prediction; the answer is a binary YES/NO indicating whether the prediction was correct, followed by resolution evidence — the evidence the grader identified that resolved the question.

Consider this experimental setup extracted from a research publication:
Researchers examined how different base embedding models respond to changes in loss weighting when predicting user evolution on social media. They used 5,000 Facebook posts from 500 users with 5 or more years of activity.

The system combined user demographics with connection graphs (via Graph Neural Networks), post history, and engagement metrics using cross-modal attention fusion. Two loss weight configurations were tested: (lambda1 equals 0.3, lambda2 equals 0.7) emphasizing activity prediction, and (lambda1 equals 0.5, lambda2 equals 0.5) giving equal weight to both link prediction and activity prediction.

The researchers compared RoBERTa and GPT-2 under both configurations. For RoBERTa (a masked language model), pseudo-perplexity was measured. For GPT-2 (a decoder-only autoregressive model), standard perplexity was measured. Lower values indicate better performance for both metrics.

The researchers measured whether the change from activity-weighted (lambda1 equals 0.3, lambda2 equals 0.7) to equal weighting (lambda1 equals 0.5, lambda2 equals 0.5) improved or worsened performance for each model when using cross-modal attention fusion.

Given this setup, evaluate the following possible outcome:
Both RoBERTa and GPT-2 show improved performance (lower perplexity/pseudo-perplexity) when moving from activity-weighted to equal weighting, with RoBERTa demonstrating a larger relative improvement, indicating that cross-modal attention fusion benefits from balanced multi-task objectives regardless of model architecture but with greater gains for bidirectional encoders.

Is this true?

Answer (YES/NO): NO